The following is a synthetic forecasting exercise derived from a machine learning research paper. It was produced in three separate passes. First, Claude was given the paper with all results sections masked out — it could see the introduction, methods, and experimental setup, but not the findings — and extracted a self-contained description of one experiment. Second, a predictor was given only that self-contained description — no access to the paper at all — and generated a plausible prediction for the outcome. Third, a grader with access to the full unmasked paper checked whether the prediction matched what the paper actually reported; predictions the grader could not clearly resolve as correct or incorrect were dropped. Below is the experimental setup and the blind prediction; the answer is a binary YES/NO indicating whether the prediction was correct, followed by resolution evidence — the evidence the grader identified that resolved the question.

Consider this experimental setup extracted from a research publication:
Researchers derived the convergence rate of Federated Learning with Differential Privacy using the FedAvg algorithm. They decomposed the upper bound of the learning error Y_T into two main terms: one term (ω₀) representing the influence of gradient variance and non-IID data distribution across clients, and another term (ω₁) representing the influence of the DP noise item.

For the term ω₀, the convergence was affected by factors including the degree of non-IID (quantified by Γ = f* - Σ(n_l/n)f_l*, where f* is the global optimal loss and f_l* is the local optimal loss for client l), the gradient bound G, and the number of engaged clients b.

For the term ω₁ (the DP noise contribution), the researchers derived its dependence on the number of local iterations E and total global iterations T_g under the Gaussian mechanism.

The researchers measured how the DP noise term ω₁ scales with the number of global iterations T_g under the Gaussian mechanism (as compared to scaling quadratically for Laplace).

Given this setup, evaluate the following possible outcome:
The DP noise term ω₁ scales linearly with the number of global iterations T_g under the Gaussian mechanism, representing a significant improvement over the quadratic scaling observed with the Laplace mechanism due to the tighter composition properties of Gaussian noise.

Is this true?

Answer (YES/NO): YES